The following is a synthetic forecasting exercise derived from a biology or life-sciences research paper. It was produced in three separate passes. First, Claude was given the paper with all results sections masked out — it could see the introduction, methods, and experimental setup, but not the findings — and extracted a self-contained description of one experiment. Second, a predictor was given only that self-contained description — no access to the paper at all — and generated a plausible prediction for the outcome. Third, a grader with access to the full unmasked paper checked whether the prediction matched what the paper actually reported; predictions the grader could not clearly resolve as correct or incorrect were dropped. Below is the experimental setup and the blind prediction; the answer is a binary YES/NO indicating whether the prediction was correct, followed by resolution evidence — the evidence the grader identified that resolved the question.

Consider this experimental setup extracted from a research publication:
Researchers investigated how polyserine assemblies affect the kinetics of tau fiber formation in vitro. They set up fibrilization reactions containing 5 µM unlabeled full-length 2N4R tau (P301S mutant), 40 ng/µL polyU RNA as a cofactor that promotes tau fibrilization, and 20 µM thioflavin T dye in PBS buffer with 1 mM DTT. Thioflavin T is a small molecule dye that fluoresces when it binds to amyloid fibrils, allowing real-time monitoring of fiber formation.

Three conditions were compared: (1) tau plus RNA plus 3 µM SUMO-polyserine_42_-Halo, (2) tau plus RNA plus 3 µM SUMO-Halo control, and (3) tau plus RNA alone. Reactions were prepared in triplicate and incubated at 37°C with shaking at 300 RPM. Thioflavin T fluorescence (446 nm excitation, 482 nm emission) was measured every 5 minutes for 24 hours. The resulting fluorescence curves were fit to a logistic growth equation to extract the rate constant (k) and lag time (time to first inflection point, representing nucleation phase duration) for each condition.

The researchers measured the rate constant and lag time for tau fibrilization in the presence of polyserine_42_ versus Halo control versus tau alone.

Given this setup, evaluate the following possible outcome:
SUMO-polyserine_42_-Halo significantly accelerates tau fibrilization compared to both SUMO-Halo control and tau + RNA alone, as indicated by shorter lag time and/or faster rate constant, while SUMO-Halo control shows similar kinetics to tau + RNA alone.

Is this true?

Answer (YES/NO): YES